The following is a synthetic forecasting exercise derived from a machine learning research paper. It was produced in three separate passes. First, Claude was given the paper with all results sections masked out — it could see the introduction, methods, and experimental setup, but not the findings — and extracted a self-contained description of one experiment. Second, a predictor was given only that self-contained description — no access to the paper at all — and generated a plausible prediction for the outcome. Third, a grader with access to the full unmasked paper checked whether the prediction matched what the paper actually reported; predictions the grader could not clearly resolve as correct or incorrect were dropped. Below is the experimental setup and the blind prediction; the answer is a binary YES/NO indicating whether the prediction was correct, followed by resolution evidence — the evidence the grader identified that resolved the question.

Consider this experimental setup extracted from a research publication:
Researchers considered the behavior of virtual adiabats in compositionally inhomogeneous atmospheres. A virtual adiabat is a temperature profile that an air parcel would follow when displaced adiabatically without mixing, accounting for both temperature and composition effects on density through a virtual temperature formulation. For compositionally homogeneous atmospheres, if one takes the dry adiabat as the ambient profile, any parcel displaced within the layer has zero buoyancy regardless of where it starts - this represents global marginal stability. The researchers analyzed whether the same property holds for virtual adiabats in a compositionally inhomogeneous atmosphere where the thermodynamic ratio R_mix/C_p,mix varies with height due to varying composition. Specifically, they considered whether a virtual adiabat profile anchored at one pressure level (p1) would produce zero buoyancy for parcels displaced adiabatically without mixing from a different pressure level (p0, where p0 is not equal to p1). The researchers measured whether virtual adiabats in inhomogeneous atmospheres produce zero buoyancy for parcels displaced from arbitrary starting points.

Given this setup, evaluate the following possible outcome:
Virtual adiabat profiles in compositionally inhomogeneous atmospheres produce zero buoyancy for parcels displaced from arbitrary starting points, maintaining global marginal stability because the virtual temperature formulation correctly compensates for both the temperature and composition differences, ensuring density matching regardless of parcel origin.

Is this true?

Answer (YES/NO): NO